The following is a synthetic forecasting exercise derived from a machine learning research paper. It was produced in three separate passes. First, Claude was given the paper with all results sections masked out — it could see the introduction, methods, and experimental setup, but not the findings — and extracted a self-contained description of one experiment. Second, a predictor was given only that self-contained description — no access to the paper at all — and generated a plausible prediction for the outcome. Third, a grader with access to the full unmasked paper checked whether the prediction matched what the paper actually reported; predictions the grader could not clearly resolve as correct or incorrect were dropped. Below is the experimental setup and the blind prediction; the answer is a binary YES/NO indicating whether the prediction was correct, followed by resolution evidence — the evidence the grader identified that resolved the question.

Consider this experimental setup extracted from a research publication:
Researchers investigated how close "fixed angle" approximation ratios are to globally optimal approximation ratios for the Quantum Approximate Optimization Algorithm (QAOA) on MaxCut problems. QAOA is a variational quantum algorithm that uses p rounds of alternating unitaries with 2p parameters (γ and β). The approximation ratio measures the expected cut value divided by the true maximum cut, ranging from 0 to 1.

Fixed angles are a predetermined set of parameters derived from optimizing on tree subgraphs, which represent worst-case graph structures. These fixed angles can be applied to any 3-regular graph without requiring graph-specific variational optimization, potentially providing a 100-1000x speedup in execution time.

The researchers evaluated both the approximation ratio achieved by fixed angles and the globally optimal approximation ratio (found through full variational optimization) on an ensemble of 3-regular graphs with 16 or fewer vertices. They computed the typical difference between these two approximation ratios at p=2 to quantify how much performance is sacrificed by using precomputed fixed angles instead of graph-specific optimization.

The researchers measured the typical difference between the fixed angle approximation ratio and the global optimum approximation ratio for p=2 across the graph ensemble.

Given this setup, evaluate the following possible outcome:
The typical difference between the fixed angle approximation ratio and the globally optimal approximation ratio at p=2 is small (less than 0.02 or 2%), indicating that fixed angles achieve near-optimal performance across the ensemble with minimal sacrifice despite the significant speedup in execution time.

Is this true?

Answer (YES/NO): YES